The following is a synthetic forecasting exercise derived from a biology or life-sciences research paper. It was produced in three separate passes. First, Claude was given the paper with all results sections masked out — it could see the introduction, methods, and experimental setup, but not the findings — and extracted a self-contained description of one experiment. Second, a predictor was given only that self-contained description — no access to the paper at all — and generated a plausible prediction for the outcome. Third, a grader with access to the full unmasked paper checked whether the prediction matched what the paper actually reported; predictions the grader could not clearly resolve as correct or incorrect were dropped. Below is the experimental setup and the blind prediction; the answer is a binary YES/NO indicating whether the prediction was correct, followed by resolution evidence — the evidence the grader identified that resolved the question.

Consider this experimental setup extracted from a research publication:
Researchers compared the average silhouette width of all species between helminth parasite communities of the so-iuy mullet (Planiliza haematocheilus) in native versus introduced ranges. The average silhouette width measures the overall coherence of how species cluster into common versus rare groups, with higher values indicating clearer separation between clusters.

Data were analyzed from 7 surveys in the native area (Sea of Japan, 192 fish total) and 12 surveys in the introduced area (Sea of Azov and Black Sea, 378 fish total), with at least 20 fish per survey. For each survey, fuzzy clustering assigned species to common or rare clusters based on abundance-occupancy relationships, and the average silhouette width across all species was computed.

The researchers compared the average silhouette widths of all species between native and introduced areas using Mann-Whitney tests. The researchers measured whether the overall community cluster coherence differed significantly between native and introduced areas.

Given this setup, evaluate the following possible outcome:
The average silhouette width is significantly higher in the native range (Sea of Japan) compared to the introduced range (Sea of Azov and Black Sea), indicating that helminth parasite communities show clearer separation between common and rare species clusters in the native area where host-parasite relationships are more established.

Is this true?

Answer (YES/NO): NO